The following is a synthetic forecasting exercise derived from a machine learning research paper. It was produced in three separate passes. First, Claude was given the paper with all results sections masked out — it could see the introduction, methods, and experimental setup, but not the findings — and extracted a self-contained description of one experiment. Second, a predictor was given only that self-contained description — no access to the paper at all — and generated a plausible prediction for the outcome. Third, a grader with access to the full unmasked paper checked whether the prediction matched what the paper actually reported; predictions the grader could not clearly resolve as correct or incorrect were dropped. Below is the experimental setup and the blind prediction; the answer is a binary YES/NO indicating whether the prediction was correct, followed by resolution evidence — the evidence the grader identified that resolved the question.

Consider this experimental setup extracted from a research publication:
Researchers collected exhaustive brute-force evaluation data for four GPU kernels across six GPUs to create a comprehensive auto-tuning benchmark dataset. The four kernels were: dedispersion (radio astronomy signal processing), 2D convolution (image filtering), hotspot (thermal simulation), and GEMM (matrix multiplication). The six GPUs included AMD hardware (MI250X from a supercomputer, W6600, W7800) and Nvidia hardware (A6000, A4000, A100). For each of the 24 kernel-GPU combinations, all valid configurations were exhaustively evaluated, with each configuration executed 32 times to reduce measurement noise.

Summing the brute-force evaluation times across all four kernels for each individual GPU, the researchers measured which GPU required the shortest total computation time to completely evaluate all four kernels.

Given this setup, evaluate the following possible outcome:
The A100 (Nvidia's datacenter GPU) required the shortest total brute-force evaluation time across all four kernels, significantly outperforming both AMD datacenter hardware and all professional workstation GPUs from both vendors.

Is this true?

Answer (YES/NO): NO